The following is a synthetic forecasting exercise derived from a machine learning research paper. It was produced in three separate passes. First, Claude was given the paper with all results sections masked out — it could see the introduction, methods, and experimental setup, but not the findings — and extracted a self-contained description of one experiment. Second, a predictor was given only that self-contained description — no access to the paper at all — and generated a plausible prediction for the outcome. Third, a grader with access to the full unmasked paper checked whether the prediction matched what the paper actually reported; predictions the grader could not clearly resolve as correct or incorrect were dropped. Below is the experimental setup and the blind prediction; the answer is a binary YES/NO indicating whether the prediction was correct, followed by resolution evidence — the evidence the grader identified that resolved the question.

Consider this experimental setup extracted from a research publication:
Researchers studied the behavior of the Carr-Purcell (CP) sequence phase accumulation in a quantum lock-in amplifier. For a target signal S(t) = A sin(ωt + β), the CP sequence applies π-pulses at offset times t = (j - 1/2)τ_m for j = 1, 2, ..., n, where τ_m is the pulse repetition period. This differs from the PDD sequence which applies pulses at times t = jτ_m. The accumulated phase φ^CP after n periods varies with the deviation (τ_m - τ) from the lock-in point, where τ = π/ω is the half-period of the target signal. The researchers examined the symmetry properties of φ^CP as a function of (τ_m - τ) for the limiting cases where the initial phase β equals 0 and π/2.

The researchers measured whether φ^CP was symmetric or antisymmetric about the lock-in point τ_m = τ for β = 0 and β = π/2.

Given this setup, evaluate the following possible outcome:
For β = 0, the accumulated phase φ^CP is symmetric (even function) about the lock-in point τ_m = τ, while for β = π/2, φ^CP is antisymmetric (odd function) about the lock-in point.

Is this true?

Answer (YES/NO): NO